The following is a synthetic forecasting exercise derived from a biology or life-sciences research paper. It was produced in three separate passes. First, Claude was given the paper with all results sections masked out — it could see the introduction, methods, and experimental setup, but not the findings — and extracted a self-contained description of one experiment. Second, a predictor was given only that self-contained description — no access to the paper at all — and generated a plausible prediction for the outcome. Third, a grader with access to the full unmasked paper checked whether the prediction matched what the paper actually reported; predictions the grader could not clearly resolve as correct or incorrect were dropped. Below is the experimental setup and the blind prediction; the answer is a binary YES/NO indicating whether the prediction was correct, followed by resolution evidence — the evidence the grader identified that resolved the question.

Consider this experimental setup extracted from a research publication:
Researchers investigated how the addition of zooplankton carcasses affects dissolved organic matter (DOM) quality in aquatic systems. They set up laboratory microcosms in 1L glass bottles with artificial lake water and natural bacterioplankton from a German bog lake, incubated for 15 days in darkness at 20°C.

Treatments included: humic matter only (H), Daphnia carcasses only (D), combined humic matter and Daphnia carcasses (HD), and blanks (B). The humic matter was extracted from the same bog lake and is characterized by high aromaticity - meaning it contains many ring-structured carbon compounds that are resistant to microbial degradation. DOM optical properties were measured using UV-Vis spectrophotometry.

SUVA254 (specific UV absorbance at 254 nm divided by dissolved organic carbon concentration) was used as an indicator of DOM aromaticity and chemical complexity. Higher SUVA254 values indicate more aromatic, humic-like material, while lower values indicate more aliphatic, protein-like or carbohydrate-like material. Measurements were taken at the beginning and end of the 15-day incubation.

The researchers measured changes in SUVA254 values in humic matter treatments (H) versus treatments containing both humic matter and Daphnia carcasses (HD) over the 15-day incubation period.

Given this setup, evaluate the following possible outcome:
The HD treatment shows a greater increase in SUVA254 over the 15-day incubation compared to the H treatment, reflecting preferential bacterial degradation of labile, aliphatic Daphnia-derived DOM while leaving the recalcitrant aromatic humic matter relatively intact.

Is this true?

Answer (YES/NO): NO